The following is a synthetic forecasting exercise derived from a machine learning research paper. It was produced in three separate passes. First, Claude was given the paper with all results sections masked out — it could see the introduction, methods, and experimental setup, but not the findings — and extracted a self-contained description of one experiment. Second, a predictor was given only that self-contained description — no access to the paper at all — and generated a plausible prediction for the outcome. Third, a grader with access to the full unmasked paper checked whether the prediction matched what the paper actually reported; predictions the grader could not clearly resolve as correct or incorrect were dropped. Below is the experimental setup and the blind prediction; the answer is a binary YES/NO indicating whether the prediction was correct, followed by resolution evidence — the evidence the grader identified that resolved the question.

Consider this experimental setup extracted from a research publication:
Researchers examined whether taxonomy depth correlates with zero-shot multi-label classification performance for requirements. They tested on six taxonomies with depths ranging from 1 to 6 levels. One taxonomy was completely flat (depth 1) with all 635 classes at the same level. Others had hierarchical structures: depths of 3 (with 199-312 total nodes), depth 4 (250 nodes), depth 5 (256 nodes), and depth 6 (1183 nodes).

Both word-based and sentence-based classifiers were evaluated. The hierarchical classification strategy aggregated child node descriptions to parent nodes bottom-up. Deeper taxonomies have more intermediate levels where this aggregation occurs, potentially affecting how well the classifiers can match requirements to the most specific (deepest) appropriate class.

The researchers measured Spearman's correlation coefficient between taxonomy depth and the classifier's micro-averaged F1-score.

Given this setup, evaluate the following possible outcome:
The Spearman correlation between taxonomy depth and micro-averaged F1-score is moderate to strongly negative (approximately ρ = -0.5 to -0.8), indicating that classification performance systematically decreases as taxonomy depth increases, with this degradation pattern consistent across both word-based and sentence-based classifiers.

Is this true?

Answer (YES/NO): NO